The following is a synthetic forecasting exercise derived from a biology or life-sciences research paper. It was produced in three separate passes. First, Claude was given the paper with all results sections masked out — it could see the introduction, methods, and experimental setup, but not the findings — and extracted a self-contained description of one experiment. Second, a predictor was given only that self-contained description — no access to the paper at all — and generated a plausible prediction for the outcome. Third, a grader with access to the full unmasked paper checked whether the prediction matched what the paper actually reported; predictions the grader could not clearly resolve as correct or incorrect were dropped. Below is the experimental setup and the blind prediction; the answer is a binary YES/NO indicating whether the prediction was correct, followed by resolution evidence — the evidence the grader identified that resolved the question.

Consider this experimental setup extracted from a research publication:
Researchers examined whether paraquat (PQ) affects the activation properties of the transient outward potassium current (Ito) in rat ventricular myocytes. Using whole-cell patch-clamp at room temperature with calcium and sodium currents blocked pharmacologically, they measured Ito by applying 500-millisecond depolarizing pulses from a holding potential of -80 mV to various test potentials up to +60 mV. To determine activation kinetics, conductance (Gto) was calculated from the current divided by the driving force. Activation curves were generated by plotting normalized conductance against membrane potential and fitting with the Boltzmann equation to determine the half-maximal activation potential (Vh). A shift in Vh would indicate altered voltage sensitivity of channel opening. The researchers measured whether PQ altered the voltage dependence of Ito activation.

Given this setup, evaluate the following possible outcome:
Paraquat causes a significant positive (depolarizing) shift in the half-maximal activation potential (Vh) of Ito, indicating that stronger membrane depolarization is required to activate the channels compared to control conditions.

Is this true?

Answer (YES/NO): NO